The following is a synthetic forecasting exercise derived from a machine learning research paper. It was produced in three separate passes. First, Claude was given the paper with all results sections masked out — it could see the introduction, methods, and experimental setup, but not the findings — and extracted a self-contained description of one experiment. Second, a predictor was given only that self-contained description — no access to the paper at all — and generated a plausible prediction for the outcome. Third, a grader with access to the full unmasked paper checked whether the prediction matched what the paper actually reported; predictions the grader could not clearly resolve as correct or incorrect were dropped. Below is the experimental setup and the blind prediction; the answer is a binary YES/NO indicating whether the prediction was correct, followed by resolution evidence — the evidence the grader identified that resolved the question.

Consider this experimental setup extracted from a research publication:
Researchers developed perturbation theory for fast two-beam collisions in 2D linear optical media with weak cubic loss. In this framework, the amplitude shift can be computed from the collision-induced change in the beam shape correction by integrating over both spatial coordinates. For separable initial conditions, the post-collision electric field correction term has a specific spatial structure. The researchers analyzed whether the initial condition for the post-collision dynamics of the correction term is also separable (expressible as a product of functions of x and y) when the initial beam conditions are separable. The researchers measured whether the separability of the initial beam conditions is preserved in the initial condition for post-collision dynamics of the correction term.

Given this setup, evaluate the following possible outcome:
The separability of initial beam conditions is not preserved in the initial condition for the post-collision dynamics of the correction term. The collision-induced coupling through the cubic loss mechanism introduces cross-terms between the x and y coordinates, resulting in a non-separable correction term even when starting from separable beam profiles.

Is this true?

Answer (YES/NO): NO